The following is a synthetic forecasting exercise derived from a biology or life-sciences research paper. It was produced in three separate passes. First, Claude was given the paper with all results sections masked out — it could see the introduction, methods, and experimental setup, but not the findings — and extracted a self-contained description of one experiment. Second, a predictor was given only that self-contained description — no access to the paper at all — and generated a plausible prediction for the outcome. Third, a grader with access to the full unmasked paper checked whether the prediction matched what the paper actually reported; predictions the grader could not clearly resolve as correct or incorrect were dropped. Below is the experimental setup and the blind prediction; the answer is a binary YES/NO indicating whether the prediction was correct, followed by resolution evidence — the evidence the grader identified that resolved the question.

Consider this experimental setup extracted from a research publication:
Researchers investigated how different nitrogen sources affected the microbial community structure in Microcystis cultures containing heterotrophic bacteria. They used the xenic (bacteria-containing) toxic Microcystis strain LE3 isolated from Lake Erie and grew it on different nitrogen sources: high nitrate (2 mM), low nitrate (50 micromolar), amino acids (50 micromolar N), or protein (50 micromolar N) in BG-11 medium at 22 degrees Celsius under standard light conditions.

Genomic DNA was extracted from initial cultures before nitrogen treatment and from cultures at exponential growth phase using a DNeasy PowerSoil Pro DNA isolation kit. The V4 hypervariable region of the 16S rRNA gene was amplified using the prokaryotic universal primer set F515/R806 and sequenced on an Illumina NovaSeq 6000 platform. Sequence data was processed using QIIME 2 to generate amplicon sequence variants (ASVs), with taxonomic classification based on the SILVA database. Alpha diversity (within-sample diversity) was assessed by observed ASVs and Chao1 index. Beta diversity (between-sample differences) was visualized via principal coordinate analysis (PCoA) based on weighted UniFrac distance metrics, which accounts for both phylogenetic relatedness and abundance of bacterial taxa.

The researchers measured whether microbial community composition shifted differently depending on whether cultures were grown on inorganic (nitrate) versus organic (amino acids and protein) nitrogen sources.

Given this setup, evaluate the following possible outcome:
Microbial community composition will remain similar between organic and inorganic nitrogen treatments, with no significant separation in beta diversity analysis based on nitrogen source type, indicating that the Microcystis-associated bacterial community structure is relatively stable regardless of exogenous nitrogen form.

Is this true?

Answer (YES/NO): NO